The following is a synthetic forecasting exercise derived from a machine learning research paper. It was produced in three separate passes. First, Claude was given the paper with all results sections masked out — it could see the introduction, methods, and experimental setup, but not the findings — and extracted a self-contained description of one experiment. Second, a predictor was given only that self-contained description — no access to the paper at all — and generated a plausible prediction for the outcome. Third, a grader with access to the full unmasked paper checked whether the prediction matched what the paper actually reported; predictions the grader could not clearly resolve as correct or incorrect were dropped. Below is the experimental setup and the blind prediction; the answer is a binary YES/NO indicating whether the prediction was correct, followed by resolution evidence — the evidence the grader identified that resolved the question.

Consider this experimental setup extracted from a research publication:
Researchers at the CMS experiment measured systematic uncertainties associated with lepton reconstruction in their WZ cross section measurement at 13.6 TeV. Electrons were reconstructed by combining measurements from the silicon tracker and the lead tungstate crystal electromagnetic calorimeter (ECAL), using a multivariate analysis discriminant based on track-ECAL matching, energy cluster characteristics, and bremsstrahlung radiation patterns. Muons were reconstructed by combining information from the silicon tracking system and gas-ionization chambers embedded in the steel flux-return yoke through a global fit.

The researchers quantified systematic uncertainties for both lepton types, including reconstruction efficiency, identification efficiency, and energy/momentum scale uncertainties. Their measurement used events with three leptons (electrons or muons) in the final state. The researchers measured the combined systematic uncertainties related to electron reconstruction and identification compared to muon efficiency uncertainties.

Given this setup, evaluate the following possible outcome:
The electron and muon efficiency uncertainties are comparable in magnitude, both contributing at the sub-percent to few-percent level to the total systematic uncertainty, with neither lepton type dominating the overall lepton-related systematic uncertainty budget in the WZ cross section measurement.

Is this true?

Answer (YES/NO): NO